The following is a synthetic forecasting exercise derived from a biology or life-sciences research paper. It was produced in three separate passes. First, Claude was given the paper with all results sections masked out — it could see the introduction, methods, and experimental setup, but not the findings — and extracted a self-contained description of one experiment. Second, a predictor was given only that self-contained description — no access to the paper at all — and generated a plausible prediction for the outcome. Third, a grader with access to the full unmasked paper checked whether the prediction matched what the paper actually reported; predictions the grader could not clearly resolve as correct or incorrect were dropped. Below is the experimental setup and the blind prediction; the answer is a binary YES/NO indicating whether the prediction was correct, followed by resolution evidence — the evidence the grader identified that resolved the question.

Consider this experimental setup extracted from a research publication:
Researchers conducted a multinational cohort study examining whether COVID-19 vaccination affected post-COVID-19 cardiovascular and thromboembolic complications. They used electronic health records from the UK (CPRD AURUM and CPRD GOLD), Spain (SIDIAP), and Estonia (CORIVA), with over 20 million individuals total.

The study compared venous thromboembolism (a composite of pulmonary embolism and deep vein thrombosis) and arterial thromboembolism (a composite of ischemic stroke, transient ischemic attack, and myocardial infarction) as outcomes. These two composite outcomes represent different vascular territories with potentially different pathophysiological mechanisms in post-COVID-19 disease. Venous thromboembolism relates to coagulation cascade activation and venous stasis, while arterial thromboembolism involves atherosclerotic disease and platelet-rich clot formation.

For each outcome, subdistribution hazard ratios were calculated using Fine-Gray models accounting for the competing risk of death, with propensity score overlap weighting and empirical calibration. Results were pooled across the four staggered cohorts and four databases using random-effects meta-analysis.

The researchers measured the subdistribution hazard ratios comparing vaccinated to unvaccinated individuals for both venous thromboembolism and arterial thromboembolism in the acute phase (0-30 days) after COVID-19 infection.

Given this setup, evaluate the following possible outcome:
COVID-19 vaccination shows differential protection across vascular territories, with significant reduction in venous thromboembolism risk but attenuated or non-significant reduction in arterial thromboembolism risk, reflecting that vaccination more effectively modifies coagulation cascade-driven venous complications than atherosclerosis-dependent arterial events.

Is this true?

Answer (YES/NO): NO